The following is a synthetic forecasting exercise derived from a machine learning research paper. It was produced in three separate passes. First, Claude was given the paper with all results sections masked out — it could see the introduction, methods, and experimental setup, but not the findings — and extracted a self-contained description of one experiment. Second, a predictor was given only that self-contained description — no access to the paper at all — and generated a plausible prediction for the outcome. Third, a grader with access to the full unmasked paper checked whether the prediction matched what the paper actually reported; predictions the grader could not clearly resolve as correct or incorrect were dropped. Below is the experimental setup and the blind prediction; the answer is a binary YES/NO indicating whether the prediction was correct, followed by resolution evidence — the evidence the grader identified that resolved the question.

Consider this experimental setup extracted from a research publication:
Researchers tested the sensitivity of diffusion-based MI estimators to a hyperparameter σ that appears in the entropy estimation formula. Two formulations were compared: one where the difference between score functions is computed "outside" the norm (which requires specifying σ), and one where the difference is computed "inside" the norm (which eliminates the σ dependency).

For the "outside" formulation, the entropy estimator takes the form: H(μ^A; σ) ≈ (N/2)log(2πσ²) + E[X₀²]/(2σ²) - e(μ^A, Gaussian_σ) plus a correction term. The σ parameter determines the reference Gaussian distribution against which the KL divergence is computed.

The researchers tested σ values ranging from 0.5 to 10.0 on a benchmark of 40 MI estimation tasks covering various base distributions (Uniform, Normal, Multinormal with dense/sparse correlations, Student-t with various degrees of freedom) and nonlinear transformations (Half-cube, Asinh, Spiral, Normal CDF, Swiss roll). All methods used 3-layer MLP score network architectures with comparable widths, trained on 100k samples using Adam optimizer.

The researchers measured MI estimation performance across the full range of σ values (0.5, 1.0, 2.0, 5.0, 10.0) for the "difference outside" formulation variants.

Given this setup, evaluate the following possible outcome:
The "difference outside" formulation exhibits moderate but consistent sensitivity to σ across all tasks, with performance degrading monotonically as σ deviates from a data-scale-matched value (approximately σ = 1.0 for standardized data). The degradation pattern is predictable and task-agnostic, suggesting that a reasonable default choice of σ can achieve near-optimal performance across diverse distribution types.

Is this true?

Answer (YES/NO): NO